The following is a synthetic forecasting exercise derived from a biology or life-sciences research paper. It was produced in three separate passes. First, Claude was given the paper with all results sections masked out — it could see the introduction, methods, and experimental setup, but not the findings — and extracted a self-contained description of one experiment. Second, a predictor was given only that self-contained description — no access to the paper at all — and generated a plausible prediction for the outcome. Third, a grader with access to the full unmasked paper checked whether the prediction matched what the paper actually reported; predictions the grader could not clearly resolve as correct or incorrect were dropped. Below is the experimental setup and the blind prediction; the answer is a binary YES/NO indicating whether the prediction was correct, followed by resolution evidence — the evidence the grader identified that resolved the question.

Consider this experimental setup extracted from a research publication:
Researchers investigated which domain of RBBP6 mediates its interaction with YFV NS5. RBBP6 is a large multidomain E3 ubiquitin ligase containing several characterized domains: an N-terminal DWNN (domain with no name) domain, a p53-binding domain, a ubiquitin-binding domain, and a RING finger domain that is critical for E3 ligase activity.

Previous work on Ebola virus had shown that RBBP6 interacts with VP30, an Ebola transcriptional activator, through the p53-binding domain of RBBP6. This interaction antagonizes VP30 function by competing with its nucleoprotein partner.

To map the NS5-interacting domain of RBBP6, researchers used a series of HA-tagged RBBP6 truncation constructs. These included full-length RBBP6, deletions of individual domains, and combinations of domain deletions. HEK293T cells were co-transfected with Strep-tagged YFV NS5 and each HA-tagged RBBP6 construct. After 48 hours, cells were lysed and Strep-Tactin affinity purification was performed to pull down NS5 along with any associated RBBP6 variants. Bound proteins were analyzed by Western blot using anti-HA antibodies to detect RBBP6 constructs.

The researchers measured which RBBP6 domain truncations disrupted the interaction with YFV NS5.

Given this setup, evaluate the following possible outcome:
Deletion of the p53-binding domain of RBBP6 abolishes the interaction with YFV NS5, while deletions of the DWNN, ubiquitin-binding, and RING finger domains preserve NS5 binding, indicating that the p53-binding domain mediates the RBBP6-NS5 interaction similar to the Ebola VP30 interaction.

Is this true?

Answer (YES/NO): NO